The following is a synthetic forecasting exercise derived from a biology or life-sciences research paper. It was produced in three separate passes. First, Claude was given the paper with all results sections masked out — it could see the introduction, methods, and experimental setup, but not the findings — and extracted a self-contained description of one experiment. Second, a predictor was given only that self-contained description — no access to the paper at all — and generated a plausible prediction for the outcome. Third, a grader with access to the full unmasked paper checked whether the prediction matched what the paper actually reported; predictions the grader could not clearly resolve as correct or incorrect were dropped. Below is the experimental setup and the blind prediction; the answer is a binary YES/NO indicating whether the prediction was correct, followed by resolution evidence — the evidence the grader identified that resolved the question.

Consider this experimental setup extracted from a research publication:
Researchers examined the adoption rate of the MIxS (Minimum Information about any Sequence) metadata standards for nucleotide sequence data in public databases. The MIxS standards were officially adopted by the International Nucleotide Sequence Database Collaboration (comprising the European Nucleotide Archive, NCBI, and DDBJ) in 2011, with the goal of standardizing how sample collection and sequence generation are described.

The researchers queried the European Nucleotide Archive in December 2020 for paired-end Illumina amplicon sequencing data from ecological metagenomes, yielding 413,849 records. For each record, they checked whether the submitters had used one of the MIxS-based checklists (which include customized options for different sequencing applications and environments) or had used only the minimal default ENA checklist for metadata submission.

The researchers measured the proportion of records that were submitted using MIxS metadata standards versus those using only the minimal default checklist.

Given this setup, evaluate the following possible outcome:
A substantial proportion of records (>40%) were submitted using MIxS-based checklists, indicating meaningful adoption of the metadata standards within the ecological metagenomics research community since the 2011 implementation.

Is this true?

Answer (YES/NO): NO